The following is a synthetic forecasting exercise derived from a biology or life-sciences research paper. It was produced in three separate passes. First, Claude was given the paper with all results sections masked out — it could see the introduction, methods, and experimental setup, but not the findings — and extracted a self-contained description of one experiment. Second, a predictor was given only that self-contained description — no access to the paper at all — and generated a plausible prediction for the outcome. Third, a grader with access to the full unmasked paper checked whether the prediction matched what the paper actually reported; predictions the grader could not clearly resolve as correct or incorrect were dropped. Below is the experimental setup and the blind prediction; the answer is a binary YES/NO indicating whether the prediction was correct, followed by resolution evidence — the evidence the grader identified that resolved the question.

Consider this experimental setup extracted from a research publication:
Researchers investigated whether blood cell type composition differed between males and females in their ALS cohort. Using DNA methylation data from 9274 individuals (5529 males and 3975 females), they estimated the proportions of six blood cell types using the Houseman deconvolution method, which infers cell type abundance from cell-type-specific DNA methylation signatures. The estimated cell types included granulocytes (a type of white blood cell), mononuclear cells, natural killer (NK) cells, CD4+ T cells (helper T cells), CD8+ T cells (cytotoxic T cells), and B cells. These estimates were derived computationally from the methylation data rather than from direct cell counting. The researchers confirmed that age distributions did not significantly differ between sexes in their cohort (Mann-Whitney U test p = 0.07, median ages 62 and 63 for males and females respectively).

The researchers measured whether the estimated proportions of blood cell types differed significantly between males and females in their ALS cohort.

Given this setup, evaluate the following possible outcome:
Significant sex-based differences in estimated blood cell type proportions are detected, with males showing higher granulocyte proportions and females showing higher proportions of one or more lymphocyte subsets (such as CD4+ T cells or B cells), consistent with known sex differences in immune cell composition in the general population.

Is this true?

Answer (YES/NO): NO